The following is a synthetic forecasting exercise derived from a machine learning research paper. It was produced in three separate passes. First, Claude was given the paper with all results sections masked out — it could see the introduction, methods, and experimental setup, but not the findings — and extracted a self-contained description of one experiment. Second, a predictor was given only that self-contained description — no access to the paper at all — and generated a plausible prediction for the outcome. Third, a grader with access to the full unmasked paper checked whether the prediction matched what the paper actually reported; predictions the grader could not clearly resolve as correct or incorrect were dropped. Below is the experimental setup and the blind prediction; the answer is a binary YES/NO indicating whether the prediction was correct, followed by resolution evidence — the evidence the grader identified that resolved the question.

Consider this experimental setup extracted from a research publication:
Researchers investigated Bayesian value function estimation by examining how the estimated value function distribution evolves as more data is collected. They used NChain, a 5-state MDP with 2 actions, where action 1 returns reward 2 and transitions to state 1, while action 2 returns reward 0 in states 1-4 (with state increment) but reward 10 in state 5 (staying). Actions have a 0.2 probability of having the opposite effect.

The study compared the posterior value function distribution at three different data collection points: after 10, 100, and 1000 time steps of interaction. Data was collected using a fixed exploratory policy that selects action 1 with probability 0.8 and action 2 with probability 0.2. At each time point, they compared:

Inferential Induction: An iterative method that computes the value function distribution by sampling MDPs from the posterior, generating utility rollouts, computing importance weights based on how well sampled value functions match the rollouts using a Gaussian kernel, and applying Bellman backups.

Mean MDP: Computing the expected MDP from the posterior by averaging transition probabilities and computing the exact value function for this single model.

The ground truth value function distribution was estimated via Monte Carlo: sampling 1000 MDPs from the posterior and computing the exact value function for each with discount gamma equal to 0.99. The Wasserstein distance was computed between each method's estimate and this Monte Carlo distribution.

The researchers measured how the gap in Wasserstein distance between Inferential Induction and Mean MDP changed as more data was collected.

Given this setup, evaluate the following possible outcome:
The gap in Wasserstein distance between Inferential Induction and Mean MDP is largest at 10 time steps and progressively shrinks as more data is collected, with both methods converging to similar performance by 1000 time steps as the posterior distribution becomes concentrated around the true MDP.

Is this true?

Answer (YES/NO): YES